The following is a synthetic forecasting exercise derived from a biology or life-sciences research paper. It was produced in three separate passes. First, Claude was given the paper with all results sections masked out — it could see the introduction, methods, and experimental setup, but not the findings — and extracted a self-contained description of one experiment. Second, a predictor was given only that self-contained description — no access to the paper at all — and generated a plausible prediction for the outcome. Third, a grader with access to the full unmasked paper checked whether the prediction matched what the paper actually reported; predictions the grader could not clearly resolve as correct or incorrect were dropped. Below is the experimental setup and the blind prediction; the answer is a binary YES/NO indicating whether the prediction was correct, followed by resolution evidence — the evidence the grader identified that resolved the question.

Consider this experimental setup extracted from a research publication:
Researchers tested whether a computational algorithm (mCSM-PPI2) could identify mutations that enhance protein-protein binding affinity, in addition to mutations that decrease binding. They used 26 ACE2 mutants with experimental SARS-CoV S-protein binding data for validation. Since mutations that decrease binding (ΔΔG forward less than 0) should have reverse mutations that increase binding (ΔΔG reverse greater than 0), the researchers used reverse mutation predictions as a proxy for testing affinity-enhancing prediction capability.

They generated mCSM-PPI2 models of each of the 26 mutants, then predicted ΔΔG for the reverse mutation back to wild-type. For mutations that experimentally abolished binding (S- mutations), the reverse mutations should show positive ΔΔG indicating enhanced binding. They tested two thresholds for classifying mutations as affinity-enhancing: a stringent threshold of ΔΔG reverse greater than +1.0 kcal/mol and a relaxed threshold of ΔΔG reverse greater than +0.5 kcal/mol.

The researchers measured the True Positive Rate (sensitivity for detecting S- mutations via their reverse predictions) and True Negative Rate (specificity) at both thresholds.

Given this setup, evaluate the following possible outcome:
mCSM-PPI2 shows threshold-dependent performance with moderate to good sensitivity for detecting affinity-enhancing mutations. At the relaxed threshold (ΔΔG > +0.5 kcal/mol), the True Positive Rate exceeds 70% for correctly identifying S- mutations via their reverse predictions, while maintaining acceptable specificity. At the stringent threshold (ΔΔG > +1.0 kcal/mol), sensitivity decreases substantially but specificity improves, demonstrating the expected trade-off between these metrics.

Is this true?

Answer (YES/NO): NO